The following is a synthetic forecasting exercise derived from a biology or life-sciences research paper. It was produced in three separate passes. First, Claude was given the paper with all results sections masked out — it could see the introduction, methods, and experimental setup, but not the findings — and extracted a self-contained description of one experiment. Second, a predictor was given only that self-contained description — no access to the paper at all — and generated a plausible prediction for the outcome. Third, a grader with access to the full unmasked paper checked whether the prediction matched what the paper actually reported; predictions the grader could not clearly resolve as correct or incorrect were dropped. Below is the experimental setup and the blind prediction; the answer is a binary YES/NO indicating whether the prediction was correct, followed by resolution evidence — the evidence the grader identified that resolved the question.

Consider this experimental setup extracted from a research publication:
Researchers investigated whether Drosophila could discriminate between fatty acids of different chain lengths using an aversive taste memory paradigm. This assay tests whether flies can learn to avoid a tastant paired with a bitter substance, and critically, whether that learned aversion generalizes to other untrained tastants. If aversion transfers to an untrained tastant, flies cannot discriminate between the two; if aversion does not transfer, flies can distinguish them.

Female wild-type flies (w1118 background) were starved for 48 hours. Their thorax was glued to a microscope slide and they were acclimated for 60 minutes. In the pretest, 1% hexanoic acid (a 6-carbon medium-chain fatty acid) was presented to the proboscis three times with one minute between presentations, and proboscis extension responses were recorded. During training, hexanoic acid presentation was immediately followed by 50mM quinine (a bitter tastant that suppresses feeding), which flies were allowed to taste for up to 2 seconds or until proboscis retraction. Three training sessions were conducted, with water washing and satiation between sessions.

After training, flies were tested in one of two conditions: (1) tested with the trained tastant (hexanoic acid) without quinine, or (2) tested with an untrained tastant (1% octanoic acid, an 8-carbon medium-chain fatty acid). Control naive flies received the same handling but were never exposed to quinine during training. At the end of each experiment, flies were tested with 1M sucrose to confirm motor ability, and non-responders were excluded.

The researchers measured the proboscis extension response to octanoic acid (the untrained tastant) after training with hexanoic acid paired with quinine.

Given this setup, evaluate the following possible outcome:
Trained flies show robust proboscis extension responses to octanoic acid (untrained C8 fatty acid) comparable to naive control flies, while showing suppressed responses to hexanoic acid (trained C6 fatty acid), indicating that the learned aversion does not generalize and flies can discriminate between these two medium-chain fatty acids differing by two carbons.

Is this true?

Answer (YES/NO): NO